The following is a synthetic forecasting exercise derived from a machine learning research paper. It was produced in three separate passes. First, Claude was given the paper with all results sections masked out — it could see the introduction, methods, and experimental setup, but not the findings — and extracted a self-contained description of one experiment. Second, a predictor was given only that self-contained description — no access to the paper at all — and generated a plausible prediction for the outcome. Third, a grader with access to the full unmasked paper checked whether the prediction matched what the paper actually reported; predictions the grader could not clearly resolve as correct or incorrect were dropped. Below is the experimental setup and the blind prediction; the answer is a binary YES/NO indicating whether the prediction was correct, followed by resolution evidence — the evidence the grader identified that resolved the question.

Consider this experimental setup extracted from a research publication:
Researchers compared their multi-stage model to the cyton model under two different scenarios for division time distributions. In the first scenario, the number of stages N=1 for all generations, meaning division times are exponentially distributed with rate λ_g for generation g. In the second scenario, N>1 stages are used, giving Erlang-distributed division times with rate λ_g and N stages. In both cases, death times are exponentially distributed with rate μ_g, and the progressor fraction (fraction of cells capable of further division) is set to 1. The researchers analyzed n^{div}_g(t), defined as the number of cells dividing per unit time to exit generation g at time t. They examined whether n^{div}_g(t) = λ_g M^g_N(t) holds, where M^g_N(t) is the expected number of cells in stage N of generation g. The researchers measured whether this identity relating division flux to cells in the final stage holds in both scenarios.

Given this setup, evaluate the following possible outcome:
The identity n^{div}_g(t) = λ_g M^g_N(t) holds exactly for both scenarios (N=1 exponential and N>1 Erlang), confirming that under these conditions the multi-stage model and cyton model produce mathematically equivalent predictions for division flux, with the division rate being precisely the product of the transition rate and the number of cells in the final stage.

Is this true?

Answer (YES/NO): YES